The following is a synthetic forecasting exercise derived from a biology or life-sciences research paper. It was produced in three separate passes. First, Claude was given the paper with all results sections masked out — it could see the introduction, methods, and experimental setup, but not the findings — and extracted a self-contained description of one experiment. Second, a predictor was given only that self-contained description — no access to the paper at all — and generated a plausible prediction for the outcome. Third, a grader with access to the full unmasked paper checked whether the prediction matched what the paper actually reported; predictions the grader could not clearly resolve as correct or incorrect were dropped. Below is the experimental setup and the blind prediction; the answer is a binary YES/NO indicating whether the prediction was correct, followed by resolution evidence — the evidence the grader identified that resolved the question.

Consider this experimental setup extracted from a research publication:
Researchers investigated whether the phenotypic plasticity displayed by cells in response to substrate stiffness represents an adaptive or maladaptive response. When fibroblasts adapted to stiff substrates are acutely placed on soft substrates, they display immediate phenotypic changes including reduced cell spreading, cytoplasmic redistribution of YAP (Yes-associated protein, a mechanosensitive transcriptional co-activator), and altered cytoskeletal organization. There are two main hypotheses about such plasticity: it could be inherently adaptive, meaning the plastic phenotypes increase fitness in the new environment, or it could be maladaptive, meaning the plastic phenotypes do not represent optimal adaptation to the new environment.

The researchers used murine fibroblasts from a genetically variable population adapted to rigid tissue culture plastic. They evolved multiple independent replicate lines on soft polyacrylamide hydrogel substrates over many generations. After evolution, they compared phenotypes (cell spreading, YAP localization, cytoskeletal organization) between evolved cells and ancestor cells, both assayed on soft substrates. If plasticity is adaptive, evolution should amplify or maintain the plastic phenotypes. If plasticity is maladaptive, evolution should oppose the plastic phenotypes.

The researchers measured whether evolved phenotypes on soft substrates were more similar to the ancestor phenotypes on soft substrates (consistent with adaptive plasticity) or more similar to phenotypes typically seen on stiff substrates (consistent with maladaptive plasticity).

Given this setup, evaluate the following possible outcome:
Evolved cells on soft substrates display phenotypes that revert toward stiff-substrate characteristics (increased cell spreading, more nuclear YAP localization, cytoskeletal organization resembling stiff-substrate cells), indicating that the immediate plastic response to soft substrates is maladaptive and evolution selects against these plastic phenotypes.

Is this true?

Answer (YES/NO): YES